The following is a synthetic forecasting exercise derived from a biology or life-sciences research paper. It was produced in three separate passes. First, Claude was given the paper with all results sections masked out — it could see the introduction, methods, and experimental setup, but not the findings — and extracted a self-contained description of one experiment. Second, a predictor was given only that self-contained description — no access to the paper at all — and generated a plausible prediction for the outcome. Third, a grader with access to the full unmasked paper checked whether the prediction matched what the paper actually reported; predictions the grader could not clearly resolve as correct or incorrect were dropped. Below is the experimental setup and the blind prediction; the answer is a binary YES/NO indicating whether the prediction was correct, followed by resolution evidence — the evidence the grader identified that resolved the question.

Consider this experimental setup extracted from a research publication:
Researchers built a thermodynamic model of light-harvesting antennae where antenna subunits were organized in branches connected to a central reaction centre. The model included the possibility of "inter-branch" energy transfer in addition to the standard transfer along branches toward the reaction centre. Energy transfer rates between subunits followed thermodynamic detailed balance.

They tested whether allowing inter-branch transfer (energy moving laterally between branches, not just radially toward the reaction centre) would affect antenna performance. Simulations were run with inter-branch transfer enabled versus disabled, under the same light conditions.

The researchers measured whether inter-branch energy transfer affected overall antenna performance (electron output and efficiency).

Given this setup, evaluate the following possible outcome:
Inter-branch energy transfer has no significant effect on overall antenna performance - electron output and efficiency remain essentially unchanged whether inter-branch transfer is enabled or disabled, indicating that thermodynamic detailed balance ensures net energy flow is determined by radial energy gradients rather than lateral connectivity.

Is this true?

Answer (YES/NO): YES